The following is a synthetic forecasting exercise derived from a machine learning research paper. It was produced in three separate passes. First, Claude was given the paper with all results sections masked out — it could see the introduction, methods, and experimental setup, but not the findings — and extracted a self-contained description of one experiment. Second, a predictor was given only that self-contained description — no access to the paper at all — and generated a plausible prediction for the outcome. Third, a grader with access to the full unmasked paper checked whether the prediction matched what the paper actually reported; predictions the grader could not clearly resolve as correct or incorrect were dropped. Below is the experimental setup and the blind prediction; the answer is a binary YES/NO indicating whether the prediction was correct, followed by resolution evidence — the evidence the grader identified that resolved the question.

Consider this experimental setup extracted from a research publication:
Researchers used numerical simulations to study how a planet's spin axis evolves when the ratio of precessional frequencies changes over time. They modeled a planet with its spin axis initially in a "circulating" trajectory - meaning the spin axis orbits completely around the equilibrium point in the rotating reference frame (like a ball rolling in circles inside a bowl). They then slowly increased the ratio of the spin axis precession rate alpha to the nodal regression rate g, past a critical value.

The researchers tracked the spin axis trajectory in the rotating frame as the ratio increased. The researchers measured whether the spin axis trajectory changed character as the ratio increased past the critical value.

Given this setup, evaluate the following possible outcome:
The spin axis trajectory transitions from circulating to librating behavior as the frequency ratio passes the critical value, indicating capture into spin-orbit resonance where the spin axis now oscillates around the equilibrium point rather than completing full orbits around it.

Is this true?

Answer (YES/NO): YES